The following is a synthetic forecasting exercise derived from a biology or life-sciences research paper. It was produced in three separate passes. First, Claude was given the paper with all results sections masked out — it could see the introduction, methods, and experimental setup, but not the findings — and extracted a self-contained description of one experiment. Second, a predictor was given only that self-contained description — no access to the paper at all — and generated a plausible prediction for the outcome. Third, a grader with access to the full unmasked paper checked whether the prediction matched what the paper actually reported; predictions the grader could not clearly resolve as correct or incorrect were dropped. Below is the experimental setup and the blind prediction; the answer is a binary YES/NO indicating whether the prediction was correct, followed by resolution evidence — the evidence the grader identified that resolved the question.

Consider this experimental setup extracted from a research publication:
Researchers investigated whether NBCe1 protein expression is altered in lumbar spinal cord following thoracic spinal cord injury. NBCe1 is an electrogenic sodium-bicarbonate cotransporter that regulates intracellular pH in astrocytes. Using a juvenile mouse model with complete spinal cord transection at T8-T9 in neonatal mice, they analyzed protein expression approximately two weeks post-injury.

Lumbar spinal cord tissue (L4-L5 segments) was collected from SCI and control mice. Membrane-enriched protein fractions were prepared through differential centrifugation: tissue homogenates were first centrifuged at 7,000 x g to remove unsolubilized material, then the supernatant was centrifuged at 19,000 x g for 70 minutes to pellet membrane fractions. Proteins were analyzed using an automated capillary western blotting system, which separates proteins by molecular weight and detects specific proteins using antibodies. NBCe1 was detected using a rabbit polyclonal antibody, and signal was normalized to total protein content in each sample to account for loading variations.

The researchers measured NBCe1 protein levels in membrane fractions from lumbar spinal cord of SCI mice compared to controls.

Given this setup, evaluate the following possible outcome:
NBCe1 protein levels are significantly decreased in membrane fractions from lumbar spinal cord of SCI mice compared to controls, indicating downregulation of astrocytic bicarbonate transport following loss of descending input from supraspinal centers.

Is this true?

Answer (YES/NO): NO